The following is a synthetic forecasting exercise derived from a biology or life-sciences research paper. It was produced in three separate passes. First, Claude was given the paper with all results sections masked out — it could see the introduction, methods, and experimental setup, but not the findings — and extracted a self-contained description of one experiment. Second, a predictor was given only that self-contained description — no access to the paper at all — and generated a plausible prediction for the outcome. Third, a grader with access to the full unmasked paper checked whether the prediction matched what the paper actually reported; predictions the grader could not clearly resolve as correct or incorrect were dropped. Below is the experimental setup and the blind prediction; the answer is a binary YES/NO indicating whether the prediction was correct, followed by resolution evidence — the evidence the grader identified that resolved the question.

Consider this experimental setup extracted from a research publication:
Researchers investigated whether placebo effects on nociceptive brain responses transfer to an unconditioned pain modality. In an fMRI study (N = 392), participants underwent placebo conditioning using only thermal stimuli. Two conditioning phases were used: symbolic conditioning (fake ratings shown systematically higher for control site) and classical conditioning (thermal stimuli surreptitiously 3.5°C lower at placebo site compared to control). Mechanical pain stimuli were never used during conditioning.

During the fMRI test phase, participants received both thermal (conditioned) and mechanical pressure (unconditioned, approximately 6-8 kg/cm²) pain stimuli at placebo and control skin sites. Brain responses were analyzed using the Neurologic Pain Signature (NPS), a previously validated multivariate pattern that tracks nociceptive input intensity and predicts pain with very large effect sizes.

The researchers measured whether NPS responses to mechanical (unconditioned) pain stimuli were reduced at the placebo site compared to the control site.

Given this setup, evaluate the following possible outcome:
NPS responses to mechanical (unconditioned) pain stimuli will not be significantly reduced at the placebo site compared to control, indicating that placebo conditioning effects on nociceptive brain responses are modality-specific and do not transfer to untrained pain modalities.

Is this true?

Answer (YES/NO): YES